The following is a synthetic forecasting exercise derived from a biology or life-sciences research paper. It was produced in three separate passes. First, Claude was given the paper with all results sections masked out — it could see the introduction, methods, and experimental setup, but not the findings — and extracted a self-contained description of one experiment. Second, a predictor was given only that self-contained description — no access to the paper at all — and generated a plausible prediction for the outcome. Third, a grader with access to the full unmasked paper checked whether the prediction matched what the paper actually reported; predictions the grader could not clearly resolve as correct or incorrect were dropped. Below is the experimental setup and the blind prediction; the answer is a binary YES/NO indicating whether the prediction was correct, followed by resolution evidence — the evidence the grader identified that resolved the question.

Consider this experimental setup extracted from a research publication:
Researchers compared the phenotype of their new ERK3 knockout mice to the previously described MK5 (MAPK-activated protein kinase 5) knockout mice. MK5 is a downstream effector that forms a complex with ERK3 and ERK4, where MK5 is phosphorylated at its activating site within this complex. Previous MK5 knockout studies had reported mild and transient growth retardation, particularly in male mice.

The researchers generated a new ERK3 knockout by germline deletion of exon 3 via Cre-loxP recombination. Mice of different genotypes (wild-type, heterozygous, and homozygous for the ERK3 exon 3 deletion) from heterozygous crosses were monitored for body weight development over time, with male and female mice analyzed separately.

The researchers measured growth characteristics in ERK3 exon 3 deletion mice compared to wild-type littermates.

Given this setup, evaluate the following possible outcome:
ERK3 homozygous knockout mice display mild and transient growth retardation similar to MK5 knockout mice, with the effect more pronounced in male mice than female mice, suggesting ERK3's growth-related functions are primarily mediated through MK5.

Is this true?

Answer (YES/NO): YES